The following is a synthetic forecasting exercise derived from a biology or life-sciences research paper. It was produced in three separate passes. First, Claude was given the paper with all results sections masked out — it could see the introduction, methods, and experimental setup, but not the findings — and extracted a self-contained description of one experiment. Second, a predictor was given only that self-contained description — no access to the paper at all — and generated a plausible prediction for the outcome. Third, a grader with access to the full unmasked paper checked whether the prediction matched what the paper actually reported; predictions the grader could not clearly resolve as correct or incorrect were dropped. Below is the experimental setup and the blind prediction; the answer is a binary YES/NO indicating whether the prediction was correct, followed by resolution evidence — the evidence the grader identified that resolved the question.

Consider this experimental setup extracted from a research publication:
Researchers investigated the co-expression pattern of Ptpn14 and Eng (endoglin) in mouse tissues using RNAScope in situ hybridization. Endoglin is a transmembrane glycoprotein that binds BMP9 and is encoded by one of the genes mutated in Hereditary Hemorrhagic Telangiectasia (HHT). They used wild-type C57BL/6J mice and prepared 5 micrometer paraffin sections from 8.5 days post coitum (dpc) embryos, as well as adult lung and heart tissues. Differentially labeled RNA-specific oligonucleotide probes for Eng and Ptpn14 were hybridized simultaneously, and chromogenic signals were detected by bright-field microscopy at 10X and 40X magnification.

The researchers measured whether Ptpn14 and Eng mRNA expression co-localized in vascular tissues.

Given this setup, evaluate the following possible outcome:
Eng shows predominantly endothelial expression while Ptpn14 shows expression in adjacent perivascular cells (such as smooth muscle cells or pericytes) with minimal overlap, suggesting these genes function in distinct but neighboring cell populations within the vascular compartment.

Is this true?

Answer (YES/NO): NO